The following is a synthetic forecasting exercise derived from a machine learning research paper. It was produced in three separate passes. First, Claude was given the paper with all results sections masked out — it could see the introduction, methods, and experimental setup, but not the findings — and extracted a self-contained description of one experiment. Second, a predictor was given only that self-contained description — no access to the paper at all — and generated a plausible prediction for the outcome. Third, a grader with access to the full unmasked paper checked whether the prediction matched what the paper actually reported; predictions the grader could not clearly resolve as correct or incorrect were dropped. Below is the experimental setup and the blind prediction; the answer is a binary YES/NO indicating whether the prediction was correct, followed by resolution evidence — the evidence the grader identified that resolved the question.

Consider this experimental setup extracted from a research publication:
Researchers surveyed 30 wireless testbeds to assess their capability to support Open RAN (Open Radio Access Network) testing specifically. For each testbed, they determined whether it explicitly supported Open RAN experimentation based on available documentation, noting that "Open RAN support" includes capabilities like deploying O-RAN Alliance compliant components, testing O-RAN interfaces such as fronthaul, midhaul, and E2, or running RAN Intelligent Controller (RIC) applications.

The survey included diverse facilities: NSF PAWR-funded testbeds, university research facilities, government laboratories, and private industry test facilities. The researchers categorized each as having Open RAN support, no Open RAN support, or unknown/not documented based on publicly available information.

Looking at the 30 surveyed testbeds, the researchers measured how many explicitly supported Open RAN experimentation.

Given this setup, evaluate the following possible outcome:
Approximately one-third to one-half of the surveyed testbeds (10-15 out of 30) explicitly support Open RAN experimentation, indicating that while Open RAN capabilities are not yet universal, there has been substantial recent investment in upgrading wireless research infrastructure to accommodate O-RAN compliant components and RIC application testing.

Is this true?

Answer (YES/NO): YES